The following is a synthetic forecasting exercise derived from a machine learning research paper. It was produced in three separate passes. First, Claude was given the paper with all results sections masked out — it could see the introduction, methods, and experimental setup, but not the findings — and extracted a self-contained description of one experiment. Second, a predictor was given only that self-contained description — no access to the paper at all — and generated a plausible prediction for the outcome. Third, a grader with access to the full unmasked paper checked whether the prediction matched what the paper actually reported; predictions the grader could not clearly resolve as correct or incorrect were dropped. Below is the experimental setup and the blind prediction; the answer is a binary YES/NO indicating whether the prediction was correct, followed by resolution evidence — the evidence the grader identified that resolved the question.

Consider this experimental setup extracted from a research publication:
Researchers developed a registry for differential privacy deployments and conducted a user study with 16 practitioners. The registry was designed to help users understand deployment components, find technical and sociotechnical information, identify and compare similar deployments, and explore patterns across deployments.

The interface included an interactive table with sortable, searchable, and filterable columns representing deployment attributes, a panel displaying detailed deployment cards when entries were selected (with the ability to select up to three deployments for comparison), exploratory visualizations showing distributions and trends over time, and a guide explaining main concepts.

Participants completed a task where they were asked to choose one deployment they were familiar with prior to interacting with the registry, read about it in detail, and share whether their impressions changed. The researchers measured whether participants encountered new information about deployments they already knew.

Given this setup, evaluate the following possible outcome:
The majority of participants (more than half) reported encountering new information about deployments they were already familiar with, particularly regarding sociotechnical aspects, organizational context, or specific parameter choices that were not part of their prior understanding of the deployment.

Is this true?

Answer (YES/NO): YES